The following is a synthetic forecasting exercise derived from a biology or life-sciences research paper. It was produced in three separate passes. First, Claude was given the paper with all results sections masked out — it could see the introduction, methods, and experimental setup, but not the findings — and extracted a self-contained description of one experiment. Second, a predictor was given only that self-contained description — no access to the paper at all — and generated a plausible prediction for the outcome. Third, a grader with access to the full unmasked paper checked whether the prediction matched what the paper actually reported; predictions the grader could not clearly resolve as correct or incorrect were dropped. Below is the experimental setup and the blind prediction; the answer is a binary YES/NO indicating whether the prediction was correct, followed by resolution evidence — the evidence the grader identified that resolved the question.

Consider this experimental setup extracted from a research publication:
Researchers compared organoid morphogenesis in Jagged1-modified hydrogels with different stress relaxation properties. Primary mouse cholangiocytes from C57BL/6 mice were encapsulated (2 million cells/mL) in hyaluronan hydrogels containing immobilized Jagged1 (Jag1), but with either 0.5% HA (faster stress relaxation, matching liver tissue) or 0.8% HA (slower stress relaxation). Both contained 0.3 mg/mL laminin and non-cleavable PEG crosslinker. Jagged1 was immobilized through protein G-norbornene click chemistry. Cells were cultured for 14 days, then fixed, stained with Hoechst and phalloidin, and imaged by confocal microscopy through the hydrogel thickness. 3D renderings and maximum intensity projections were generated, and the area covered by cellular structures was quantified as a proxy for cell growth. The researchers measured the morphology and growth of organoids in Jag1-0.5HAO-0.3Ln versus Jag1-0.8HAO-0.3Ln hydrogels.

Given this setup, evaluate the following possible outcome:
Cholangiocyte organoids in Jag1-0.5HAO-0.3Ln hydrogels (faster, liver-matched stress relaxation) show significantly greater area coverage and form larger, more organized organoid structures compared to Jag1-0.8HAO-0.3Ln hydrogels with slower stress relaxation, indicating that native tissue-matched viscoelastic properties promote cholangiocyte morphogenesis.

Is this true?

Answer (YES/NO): YES